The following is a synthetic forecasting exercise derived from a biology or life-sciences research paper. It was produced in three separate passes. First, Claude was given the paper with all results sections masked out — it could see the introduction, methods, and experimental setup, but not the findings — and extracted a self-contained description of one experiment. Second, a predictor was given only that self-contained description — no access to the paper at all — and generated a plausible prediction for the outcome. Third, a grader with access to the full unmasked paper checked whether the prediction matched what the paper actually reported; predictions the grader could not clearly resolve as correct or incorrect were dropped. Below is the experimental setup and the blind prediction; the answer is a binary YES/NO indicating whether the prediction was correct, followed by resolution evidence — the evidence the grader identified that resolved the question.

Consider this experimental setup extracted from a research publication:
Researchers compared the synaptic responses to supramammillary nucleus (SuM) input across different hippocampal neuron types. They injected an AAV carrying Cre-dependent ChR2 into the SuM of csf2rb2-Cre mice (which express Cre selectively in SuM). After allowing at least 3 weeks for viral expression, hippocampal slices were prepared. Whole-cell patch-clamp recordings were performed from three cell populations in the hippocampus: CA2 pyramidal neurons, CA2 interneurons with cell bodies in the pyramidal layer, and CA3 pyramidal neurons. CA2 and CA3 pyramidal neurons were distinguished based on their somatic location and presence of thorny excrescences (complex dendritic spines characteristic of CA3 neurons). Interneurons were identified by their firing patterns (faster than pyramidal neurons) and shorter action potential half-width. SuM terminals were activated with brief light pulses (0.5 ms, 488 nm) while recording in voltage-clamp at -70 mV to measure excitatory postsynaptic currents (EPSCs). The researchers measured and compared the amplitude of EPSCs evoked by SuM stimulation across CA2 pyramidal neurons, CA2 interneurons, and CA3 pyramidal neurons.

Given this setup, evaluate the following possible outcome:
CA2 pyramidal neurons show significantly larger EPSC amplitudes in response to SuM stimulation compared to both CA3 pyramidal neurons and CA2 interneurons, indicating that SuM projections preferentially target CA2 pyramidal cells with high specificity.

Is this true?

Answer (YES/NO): NO